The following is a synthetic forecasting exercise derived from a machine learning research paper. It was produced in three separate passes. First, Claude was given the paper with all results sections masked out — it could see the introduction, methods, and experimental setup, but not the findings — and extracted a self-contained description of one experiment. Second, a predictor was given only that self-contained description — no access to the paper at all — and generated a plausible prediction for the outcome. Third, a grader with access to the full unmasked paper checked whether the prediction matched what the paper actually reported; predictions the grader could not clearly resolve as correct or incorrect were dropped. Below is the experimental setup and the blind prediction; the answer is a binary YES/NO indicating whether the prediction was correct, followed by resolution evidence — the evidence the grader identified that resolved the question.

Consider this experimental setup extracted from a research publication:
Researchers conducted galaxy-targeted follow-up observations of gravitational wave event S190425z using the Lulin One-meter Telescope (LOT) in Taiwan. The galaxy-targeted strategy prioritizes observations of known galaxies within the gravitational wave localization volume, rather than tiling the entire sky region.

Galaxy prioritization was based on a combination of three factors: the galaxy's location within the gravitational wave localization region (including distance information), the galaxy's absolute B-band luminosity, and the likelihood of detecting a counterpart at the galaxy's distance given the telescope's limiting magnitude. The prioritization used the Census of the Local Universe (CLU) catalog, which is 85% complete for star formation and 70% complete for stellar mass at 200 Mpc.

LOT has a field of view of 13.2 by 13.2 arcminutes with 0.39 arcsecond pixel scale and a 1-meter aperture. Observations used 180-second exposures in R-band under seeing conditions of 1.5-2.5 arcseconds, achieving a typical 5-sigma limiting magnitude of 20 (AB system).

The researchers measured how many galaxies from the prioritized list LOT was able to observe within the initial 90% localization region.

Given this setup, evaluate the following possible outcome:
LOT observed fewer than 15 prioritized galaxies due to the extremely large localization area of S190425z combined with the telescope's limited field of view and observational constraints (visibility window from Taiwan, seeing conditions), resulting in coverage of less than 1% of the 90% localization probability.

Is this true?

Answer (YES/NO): NO